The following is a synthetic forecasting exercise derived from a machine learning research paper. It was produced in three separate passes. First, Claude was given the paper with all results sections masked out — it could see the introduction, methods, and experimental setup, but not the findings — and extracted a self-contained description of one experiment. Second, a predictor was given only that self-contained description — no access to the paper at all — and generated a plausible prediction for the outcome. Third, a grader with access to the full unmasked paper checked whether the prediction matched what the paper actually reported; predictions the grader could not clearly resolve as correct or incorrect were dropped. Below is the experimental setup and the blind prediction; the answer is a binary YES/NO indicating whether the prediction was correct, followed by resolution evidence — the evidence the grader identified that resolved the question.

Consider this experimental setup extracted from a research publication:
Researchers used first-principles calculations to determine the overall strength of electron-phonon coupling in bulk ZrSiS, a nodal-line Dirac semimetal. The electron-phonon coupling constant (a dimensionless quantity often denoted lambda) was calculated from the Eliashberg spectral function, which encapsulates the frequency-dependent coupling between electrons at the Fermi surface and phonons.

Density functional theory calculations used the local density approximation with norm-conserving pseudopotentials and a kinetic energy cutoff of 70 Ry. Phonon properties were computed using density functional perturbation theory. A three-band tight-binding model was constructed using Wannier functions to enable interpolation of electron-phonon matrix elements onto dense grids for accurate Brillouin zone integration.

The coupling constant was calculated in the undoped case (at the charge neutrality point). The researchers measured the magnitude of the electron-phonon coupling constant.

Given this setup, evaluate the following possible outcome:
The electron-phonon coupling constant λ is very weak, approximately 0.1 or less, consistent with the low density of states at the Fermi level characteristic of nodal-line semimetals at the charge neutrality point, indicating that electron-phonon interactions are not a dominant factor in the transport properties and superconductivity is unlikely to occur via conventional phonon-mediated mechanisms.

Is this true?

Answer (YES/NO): YES